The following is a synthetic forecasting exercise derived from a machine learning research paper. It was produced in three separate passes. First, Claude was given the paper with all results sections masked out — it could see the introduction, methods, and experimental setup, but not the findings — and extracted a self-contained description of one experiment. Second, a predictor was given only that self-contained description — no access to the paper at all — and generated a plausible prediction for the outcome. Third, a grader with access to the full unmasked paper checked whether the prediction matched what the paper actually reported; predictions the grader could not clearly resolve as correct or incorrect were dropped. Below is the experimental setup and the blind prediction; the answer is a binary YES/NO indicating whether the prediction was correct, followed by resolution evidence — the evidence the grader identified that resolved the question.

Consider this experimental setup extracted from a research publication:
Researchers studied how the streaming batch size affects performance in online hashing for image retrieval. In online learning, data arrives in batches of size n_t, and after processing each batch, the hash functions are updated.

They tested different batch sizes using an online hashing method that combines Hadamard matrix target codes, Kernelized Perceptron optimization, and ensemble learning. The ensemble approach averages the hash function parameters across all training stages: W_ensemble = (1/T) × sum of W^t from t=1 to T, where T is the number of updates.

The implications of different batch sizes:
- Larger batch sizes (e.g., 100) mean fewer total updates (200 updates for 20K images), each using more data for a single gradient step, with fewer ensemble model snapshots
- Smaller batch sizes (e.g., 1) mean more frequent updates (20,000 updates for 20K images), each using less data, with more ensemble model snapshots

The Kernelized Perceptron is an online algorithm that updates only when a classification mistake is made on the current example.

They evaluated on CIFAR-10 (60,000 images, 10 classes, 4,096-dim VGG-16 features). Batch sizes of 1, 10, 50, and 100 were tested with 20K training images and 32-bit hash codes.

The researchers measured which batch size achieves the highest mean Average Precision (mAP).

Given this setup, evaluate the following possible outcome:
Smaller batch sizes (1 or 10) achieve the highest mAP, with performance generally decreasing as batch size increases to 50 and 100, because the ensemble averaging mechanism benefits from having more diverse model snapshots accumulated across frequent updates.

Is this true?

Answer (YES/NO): YES